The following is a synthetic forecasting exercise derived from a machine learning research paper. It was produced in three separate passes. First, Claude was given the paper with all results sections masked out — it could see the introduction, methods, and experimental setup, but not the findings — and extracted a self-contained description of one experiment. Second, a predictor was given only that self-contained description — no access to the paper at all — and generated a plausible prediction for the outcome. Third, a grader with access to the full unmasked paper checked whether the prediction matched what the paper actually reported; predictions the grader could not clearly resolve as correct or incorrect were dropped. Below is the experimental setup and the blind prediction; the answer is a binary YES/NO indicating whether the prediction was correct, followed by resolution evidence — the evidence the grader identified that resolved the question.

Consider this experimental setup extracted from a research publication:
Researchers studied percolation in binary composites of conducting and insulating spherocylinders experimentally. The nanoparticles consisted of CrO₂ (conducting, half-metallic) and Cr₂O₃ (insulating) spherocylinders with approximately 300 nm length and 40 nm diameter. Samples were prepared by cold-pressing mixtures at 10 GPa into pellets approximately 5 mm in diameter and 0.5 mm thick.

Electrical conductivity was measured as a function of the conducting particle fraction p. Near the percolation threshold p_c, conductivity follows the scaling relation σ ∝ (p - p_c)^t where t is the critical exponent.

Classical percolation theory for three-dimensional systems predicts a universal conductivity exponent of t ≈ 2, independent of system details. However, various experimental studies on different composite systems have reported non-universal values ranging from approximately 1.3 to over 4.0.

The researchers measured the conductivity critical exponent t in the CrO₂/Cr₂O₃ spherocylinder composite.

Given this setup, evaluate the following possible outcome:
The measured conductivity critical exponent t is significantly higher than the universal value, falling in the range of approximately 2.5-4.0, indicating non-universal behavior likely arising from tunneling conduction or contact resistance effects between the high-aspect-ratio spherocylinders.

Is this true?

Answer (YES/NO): YES